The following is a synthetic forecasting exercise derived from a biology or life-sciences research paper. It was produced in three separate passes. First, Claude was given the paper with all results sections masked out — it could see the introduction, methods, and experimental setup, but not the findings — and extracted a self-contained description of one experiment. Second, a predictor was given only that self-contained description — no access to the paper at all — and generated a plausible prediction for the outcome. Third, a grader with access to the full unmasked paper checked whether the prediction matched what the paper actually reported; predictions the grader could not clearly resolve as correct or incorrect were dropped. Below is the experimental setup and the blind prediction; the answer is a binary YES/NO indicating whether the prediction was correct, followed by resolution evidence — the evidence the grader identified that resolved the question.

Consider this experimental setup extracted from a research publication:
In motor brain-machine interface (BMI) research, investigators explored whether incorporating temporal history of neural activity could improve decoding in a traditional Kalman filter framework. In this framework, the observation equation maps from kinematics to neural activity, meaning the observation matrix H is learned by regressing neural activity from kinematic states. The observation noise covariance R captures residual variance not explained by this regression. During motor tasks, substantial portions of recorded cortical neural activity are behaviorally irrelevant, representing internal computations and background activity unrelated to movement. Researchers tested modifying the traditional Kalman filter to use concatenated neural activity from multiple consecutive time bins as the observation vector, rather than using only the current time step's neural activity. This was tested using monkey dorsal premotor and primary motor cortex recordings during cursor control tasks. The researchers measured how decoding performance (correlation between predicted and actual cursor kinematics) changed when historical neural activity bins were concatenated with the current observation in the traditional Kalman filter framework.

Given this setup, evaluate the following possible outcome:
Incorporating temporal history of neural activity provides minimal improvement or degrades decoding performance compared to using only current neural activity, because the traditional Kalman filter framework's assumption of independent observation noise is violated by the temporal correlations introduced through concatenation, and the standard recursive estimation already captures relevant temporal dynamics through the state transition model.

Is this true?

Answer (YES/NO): YES